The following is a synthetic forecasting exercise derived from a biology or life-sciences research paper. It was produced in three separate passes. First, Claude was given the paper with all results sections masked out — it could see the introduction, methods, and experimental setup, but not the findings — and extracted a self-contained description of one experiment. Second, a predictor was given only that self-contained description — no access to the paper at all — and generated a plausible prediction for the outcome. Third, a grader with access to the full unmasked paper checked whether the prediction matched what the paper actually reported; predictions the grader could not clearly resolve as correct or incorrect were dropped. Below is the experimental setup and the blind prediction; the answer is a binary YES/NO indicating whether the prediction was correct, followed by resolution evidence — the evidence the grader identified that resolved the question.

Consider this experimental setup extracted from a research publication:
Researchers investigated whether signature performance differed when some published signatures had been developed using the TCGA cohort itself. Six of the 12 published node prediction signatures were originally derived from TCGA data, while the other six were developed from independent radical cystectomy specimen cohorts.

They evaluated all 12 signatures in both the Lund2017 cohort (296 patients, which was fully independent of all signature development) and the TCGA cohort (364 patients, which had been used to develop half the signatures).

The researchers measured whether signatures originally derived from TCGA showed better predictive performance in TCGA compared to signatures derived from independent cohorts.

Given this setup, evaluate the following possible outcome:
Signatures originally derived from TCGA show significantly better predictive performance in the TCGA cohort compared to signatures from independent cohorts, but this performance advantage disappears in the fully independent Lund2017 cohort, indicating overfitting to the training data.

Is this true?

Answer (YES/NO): YES